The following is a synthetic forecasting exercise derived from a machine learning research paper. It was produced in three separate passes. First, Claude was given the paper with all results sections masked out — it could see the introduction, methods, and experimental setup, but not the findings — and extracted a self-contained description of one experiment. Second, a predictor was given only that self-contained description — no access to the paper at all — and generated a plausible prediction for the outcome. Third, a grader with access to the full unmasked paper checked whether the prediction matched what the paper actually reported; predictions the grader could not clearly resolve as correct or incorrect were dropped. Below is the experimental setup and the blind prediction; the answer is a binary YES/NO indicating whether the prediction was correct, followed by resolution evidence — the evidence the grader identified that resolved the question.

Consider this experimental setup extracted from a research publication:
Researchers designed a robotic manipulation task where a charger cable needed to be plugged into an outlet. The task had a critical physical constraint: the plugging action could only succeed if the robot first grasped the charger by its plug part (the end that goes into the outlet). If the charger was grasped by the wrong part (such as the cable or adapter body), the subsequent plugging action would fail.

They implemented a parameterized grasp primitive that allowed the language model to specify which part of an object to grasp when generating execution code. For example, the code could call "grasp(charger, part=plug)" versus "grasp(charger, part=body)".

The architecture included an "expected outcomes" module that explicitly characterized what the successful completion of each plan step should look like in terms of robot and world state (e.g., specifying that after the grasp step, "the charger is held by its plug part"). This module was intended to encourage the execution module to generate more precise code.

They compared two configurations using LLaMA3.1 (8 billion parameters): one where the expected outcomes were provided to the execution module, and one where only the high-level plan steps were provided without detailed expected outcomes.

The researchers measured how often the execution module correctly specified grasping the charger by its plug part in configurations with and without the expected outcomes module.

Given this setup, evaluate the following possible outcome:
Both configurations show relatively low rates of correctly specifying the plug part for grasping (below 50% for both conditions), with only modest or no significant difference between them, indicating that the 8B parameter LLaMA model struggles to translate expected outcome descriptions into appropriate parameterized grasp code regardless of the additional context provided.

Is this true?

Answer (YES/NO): NO